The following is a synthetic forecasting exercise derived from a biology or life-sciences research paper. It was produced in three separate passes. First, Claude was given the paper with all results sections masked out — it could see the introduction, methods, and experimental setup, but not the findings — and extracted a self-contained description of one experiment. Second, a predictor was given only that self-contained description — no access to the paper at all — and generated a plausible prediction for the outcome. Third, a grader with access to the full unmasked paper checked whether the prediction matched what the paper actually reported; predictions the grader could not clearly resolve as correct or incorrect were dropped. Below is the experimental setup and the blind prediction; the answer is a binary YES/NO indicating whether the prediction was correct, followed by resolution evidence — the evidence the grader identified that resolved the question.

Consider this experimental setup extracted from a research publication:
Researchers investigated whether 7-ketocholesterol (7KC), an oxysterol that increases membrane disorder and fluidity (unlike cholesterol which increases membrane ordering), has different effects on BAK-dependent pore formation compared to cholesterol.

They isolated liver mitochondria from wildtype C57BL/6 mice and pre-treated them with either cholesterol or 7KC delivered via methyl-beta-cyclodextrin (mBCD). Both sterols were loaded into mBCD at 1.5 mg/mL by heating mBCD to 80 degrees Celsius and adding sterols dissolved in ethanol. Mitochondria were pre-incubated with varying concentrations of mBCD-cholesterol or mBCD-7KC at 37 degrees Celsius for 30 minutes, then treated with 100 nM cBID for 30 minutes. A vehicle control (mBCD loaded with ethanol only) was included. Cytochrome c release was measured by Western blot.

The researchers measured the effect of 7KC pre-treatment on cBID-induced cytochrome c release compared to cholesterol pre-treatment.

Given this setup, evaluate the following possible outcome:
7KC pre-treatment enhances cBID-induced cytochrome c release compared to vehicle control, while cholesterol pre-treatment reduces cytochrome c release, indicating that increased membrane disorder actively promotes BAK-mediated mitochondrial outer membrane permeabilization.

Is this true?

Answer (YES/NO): NO